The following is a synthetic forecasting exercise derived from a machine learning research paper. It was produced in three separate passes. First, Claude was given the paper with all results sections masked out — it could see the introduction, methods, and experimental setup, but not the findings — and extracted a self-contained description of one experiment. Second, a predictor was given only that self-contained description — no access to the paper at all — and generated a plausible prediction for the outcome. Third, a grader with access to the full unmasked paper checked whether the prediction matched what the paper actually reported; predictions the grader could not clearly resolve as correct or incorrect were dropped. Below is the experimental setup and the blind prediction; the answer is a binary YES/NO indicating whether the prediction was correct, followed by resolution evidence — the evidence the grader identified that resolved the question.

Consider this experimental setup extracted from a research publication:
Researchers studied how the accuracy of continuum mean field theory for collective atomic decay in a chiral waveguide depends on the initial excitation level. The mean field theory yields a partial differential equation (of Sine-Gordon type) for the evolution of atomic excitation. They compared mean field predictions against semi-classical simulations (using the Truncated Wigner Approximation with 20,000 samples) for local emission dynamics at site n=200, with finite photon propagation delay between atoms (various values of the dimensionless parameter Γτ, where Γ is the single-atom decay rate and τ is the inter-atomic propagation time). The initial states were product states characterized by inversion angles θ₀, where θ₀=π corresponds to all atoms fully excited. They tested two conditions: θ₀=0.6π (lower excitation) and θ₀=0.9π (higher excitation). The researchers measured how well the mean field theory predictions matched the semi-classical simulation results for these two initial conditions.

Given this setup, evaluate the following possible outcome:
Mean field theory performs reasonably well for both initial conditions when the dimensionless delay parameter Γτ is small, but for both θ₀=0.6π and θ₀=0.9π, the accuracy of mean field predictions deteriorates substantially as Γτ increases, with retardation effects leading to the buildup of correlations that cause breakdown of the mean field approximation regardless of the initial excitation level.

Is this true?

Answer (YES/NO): NO